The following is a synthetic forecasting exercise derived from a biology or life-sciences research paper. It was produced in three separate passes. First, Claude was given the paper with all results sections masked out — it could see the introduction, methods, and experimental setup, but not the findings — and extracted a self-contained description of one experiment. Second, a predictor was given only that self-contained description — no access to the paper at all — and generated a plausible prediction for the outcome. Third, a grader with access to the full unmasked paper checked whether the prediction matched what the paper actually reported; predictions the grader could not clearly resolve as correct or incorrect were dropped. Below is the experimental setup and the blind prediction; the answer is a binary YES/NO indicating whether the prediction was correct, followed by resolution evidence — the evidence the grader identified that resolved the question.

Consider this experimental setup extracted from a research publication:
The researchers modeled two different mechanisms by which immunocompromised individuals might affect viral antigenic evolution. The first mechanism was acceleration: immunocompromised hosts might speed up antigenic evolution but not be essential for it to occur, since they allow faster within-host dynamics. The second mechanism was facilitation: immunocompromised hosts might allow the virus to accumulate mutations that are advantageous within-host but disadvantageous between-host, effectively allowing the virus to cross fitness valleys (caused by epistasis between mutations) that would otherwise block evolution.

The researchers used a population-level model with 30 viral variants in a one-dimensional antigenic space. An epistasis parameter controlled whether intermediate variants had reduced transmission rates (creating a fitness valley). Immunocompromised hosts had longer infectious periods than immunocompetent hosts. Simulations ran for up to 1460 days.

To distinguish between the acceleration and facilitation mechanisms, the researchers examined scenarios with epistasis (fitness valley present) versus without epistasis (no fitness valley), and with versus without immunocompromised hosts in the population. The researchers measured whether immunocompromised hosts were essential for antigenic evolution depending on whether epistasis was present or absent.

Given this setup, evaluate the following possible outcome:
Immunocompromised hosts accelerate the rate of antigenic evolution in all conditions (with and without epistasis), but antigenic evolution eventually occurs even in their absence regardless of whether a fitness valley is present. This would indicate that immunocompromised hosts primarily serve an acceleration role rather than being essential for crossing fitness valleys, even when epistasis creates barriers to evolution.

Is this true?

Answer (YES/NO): NO